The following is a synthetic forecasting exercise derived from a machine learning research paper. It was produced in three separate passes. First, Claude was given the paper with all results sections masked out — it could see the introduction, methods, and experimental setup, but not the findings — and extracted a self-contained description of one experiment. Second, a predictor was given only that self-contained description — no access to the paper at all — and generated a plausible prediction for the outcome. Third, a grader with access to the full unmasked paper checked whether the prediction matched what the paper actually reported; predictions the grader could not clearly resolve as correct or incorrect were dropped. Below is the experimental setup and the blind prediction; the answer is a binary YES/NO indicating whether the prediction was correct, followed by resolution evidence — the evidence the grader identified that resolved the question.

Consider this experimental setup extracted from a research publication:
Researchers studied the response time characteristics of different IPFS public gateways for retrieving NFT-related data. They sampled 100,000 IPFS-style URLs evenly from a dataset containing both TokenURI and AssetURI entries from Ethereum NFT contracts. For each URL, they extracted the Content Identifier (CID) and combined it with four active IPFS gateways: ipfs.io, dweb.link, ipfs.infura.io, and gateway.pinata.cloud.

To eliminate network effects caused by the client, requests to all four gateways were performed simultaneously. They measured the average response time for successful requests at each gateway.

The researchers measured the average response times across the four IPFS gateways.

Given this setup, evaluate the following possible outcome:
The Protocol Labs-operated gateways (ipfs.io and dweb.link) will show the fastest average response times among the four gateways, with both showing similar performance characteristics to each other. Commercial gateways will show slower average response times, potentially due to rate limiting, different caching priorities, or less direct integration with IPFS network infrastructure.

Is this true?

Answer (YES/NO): NO